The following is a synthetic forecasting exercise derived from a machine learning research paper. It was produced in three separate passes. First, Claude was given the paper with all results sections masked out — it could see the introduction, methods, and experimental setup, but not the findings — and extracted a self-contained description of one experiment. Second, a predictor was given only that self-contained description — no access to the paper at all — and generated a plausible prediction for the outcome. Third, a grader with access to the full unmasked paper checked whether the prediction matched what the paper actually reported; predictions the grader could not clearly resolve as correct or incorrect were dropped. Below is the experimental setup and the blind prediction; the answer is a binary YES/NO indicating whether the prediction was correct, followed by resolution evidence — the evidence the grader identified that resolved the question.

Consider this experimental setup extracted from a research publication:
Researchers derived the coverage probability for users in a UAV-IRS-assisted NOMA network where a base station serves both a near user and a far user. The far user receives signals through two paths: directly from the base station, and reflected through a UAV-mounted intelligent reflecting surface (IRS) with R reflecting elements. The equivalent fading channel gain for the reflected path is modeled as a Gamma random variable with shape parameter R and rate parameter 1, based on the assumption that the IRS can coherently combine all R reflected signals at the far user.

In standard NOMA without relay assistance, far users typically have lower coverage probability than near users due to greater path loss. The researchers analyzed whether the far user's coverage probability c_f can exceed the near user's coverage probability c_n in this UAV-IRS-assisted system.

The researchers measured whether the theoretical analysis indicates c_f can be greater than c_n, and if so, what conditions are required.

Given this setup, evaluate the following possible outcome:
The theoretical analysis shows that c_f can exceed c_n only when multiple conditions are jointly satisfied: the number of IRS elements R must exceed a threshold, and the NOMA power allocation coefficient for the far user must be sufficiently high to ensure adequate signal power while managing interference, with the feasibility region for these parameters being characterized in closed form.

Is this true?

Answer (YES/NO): NO